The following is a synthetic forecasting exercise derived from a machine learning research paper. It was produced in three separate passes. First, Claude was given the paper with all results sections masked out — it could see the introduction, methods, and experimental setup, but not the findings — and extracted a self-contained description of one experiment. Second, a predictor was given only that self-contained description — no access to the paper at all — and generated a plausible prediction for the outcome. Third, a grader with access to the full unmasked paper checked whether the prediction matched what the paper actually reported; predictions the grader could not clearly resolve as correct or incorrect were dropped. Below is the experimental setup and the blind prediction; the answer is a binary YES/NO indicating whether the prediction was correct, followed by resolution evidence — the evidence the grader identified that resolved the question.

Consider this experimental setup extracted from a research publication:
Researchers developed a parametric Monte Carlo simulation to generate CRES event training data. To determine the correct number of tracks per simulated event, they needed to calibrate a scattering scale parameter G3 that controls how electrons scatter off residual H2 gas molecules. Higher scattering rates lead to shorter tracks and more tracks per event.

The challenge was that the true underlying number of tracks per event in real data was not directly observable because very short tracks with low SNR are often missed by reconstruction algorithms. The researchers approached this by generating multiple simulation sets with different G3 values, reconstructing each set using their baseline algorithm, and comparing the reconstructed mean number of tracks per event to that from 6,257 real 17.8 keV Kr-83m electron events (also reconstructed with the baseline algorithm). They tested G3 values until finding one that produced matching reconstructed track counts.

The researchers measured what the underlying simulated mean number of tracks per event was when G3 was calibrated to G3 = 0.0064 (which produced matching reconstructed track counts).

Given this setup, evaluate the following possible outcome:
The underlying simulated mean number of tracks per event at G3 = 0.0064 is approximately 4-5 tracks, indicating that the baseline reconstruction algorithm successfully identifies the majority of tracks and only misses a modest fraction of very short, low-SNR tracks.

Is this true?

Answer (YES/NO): YES